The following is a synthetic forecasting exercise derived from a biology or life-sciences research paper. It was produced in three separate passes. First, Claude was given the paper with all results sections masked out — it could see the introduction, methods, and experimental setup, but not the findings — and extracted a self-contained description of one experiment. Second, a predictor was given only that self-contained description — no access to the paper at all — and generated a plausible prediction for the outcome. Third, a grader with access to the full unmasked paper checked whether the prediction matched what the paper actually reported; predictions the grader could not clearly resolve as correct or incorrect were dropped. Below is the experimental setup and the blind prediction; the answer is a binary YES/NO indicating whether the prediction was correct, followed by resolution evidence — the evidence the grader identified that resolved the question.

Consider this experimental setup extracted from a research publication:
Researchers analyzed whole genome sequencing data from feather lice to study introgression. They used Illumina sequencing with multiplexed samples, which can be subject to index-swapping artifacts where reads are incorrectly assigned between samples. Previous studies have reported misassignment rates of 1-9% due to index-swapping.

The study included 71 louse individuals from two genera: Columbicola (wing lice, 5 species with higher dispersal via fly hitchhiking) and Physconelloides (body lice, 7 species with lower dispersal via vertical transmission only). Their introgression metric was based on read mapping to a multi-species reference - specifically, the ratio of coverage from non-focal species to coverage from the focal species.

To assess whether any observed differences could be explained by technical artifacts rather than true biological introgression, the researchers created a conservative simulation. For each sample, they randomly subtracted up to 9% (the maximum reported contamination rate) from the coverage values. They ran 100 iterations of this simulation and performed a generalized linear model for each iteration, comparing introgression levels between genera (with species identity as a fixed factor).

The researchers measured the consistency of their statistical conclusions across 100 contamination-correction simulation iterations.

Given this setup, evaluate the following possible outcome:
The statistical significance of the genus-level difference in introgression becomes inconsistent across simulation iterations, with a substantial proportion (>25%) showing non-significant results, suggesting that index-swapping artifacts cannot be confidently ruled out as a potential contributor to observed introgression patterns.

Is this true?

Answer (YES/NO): NO